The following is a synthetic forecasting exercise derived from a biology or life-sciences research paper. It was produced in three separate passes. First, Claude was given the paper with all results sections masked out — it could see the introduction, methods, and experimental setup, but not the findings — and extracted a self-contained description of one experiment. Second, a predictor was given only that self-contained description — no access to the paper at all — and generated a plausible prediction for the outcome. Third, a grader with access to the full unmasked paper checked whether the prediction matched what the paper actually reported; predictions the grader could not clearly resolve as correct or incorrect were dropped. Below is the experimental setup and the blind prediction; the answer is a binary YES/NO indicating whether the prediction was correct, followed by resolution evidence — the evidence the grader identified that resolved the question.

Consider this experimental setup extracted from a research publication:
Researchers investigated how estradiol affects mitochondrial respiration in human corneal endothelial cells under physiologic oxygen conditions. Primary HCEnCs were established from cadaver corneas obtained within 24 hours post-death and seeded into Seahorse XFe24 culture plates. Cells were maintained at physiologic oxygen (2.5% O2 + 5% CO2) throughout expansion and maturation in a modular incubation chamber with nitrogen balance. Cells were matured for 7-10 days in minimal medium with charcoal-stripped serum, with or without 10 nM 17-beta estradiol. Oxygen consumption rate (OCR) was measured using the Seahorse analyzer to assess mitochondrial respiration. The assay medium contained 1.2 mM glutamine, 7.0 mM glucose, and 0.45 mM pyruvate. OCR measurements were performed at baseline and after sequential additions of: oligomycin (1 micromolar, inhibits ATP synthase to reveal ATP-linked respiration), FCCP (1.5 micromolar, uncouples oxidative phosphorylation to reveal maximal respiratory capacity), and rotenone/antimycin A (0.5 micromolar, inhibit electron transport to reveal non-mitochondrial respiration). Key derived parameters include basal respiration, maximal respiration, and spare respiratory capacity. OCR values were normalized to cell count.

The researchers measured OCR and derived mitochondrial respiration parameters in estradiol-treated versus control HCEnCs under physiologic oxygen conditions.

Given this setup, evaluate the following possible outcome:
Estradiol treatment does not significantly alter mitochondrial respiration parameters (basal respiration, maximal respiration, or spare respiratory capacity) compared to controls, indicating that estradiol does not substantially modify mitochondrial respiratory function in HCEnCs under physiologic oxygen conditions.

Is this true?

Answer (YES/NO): YES